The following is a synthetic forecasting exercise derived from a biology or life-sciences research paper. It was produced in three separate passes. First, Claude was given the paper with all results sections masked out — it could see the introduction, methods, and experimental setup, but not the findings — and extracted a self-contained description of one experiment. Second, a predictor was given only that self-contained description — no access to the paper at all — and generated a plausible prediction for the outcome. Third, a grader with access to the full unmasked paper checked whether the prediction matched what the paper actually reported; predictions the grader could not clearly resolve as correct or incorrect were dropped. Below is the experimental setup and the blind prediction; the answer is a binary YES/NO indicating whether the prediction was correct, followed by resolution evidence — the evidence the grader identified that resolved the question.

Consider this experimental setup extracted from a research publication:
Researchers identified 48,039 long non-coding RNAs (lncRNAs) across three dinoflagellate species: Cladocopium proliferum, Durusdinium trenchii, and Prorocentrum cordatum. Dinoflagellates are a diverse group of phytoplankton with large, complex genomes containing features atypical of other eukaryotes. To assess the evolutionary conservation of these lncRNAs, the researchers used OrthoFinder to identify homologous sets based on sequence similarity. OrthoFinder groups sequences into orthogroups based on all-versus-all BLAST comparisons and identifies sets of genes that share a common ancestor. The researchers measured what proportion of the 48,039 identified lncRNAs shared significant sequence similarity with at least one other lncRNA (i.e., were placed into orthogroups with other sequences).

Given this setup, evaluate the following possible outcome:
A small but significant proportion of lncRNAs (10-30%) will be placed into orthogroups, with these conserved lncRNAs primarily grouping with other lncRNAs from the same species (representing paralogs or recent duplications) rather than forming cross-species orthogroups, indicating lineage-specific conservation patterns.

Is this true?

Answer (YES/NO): YES